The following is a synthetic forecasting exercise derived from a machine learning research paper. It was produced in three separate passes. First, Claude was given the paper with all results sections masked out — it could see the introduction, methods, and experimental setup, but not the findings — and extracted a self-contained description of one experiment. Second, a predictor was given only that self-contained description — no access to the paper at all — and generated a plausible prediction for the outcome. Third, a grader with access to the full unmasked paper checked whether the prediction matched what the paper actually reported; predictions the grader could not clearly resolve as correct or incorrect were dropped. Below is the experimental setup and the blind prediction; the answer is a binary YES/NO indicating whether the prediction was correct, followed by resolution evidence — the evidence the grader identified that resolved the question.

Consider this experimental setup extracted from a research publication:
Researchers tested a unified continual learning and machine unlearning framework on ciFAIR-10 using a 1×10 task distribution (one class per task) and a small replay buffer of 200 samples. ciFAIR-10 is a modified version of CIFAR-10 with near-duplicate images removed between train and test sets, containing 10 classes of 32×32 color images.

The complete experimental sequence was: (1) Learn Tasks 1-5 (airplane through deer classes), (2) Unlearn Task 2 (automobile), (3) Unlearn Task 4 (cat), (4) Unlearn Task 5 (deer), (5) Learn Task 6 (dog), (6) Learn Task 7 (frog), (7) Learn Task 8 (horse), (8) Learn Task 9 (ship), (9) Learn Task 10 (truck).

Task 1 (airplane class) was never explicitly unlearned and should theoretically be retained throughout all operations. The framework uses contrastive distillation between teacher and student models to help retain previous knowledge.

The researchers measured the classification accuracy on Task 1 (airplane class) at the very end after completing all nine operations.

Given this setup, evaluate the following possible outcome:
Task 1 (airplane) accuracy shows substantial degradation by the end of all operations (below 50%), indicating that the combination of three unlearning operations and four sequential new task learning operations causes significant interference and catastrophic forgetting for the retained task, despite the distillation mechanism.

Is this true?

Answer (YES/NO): YES